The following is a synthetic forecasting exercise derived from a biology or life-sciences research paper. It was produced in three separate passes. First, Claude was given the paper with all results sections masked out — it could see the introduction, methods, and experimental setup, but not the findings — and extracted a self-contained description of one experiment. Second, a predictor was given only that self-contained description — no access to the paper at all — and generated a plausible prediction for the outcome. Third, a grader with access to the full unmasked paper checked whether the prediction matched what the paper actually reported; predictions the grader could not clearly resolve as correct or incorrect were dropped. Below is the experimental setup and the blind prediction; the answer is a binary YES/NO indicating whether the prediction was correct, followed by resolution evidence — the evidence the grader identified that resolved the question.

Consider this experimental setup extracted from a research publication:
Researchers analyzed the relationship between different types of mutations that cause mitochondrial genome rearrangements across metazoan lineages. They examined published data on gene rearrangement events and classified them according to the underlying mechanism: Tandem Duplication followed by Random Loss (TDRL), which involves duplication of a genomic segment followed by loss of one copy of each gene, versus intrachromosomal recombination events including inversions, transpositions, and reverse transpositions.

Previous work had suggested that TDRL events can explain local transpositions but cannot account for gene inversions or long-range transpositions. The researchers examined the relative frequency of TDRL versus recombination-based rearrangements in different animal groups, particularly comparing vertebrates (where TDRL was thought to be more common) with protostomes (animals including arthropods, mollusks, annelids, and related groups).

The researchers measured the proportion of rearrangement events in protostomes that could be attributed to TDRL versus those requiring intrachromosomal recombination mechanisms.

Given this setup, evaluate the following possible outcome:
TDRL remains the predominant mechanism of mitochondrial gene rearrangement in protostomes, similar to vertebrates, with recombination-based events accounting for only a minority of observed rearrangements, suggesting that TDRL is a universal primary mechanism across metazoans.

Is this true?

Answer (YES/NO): NO